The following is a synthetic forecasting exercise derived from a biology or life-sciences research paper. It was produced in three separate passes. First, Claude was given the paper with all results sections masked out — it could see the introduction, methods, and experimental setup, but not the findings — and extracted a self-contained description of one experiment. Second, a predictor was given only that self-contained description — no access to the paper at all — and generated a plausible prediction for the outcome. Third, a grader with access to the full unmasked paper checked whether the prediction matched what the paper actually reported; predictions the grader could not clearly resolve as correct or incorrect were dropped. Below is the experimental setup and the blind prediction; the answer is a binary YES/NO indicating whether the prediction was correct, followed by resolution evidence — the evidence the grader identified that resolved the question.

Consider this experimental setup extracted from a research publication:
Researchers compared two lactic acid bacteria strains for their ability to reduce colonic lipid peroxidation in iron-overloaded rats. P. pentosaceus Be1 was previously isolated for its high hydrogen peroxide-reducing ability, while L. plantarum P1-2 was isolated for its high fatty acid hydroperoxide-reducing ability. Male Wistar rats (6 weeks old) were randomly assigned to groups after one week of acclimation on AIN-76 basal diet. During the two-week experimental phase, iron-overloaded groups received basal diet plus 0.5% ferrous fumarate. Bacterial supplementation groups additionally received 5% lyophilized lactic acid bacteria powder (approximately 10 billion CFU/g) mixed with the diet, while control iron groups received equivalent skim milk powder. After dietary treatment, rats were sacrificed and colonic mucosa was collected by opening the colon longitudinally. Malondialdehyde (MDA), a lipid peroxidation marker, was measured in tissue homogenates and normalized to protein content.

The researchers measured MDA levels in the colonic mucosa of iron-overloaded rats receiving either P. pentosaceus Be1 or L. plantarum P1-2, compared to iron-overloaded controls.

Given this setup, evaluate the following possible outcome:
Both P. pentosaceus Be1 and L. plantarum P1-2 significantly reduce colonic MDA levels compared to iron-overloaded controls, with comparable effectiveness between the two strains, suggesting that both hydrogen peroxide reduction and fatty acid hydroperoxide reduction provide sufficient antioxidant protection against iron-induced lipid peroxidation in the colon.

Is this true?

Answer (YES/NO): NO